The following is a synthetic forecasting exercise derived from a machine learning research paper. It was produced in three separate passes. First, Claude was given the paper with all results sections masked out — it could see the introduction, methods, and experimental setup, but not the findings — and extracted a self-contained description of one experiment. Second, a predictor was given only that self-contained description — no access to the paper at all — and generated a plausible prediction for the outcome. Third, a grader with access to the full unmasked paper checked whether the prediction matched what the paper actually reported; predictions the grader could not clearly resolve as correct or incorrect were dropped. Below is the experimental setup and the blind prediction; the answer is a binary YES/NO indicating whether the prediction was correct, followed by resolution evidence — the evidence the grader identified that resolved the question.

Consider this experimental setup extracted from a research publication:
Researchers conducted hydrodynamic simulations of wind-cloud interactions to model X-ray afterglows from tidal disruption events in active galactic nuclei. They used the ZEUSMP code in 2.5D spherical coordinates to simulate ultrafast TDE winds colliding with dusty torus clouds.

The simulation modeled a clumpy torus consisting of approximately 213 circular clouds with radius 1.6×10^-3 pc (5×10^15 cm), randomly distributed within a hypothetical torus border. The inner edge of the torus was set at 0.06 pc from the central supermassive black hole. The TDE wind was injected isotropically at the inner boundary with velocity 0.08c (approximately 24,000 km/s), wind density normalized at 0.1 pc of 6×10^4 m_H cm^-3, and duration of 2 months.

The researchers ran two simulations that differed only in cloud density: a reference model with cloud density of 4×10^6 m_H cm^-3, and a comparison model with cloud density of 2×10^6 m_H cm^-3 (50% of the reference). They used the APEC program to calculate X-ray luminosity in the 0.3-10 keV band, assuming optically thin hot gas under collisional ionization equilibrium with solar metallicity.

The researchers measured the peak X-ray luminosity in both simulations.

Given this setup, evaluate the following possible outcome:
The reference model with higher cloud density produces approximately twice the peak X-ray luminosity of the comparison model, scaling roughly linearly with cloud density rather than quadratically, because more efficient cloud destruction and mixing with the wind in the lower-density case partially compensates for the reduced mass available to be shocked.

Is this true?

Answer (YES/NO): NO